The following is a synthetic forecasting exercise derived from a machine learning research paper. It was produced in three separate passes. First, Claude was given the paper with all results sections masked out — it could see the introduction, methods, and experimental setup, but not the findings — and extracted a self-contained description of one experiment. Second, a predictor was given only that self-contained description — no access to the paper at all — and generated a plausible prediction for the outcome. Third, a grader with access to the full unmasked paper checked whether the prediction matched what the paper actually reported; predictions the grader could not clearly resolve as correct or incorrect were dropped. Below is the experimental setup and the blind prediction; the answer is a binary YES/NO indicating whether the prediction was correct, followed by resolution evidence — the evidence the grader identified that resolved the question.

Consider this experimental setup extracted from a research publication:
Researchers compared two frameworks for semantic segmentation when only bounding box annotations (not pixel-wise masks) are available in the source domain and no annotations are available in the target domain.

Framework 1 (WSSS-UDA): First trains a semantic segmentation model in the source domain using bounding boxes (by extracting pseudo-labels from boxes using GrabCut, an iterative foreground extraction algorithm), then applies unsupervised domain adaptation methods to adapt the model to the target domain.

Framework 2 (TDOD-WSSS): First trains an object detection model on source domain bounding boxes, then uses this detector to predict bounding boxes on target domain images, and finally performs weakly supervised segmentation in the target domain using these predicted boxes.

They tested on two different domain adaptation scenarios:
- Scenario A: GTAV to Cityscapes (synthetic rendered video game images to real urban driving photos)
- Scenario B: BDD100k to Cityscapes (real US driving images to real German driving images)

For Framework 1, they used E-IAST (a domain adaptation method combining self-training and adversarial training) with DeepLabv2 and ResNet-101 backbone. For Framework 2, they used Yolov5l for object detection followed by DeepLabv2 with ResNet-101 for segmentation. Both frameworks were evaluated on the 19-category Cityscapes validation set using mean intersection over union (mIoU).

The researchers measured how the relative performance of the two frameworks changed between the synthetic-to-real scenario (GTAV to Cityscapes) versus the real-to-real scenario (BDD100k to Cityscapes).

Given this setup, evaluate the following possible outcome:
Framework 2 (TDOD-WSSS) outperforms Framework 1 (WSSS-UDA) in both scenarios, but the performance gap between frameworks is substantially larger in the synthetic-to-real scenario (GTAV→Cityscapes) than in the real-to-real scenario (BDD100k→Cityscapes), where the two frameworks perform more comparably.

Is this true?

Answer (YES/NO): NO